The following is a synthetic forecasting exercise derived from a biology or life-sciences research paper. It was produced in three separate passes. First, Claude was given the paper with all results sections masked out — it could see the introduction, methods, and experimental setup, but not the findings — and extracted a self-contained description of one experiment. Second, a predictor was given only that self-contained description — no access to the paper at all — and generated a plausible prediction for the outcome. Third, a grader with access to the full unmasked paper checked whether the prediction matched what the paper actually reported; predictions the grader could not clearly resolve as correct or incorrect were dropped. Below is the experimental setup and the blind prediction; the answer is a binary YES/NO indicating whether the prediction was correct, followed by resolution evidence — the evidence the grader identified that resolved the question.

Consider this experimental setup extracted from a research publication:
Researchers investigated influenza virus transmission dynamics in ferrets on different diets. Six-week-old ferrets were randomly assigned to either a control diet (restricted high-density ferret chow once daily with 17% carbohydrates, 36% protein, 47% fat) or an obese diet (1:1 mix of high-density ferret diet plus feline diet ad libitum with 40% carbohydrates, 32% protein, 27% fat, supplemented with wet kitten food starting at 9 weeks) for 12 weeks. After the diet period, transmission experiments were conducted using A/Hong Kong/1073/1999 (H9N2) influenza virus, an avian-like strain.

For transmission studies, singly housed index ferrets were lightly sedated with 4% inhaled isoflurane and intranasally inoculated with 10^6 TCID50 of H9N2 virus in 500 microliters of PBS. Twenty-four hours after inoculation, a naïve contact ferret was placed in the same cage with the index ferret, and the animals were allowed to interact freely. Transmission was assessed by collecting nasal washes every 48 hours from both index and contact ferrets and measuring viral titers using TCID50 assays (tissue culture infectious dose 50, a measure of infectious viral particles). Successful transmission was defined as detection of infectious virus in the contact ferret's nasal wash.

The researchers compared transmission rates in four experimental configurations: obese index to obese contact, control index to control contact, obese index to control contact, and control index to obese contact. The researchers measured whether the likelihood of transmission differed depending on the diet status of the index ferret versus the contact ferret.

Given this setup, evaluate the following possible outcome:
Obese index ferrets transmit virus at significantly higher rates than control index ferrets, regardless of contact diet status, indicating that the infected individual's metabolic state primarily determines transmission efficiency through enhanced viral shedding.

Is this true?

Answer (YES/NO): NO